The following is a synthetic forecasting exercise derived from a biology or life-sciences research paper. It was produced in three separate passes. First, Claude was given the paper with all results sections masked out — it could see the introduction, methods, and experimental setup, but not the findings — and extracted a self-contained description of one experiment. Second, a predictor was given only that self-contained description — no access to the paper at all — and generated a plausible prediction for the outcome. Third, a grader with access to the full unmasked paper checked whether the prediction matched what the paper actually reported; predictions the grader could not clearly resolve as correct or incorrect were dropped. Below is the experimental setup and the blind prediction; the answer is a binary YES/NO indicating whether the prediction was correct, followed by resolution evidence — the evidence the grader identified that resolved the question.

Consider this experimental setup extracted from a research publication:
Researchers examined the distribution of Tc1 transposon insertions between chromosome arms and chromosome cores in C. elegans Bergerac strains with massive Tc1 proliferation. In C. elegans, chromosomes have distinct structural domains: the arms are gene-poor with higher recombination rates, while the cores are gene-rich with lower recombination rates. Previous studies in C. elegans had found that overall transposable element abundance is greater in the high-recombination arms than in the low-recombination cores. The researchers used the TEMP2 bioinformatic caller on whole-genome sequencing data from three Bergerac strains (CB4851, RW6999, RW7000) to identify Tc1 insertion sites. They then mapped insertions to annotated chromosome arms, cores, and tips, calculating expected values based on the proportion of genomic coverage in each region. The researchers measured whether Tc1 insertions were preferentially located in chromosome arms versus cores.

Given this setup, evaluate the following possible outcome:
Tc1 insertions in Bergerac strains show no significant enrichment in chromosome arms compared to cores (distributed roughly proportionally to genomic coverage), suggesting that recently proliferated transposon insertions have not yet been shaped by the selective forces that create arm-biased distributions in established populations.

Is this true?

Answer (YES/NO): YES